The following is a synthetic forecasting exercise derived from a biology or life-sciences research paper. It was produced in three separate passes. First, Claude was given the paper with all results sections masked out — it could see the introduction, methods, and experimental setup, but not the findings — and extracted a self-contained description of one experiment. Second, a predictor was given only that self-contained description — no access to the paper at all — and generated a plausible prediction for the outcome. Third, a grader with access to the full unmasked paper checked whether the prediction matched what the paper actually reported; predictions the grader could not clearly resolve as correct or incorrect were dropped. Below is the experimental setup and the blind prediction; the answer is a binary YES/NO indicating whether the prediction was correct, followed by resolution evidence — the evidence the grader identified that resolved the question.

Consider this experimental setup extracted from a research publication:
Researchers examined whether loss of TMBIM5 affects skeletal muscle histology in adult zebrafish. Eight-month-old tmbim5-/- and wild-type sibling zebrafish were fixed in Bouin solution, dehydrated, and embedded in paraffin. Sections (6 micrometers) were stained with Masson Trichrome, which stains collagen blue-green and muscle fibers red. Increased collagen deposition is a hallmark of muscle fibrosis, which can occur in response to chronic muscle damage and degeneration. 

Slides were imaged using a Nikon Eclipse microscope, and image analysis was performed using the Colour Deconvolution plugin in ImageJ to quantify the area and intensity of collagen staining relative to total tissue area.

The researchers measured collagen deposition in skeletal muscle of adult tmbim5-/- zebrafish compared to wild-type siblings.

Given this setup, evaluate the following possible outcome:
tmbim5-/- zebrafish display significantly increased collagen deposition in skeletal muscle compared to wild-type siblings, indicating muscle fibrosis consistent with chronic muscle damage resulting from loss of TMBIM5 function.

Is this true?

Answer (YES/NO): NO